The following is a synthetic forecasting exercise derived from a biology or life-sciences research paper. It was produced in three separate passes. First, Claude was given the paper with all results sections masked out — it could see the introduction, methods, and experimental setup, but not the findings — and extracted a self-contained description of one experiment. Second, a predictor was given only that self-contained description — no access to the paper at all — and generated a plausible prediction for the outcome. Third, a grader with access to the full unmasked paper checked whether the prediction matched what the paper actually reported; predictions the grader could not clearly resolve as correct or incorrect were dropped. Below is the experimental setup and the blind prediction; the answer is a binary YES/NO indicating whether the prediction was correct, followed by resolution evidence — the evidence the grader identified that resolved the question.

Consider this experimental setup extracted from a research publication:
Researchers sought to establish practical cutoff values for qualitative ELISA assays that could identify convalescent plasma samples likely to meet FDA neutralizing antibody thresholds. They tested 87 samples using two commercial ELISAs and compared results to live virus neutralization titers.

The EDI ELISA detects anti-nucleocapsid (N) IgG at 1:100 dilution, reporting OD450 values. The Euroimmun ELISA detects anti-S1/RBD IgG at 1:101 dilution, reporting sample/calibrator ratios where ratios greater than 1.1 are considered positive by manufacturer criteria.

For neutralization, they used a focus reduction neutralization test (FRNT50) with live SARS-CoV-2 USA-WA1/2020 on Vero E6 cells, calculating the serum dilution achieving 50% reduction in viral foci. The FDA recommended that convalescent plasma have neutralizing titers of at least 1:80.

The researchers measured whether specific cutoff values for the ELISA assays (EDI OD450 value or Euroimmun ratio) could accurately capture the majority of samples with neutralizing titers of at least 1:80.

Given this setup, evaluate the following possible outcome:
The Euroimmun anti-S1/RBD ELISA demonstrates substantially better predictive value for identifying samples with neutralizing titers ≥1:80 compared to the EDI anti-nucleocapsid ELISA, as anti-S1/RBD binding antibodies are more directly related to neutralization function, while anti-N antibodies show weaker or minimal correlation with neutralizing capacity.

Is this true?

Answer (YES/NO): NO